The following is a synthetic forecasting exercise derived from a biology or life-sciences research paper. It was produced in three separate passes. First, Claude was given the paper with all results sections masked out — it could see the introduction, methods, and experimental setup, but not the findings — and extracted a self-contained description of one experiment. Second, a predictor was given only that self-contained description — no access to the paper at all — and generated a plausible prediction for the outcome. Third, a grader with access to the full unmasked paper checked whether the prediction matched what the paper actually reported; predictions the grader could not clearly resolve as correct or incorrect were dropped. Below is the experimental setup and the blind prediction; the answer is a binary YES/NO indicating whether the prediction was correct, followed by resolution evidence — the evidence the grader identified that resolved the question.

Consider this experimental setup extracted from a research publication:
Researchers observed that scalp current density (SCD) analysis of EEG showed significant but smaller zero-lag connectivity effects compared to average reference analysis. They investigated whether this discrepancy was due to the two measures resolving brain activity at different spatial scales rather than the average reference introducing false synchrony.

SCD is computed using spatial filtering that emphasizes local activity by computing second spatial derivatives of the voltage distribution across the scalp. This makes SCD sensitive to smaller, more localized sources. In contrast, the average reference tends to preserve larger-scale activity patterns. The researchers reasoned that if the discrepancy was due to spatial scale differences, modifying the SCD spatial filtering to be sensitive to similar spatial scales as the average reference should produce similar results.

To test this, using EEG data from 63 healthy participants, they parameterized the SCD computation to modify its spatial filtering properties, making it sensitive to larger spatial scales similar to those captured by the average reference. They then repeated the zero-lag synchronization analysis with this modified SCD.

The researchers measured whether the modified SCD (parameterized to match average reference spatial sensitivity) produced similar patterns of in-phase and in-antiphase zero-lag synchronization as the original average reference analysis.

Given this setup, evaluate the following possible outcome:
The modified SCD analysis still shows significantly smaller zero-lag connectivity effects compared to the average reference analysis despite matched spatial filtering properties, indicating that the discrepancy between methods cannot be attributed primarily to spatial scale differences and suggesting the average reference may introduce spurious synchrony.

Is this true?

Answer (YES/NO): NO